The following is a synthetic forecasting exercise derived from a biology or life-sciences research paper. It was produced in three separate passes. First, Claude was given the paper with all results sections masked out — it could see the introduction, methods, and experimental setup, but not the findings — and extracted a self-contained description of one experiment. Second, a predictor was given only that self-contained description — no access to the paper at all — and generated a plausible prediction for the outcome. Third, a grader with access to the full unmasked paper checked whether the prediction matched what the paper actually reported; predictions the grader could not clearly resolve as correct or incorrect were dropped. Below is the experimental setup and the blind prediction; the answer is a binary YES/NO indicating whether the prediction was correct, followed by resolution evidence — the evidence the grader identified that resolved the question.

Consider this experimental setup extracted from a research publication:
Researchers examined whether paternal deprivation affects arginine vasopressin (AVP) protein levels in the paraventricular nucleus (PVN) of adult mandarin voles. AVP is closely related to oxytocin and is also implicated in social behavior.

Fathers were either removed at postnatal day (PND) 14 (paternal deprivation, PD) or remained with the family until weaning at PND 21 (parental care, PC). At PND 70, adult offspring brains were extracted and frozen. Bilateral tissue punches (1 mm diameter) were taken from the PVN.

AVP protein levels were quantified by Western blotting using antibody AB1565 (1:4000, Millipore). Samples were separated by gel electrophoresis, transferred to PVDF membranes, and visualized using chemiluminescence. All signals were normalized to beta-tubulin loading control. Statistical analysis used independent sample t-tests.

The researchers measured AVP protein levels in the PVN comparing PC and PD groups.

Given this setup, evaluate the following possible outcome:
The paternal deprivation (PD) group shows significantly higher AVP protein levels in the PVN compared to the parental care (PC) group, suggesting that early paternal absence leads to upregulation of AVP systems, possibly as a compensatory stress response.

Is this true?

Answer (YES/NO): NO